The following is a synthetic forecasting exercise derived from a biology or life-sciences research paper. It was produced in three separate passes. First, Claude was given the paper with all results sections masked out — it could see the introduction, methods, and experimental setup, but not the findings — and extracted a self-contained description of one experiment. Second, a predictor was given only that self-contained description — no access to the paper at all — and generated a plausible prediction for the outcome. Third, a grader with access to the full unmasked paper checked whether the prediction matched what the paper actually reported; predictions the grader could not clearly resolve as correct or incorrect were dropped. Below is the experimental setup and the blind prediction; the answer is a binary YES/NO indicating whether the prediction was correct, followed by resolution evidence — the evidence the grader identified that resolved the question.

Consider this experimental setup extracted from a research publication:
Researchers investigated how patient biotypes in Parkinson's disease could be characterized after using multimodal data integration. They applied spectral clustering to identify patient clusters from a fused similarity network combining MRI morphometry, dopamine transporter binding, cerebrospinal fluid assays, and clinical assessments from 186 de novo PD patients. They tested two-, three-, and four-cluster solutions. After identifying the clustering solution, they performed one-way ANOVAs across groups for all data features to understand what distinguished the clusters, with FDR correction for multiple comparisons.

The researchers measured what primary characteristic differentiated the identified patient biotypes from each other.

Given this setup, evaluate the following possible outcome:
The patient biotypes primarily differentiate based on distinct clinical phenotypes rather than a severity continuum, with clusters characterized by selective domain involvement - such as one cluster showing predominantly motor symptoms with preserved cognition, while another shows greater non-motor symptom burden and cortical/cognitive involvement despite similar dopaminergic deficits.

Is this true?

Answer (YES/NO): NO